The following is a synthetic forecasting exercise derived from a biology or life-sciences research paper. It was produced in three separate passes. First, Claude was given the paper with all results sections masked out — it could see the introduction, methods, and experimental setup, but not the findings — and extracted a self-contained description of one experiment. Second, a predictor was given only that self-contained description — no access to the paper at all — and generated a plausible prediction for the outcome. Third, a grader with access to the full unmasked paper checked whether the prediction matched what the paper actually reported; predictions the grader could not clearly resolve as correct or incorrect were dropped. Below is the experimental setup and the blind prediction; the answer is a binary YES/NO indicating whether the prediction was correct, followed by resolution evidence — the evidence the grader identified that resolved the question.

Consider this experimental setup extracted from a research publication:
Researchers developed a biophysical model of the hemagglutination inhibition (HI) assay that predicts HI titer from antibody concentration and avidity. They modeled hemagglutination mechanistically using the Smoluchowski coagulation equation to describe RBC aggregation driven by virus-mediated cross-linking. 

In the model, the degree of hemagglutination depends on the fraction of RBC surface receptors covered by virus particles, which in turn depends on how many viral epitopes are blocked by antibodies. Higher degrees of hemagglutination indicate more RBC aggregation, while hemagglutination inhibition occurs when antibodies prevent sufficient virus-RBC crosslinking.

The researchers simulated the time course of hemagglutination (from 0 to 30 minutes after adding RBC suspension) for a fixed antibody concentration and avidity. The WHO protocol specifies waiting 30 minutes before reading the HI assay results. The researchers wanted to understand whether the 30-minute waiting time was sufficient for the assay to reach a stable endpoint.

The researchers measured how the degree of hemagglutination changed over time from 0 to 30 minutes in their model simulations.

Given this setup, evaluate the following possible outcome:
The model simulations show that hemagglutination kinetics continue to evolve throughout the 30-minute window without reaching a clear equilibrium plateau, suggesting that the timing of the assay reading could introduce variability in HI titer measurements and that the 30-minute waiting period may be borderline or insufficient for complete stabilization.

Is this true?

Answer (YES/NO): NO